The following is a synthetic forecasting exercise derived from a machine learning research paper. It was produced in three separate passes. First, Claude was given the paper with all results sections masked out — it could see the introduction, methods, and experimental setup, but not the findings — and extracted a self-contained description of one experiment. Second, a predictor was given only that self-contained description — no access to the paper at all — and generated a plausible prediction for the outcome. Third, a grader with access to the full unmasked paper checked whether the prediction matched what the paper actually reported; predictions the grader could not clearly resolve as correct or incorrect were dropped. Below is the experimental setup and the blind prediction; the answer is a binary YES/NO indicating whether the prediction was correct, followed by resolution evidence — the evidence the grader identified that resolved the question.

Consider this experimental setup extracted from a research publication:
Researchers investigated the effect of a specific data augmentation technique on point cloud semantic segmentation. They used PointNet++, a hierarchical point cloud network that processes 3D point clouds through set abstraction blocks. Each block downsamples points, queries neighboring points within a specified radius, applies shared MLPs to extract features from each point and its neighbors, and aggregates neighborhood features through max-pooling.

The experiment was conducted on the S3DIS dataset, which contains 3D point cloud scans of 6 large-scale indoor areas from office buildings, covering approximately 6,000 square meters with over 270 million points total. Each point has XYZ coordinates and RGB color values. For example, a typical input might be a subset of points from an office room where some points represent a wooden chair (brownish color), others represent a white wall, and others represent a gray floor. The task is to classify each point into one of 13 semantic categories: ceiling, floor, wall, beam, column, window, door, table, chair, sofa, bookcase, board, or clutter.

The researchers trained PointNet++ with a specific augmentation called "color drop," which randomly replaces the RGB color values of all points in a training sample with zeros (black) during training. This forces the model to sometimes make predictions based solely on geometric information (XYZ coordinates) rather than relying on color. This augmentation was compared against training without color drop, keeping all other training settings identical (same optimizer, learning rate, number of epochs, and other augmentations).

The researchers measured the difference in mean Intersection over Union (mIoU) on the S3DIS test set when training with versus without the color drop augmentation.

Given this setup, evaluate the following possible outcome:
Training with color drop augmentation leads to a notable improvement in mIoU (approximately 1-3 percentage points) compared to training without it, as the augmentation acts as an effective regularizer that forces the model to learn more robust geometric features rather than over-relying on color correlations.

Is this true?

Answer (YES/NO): NO